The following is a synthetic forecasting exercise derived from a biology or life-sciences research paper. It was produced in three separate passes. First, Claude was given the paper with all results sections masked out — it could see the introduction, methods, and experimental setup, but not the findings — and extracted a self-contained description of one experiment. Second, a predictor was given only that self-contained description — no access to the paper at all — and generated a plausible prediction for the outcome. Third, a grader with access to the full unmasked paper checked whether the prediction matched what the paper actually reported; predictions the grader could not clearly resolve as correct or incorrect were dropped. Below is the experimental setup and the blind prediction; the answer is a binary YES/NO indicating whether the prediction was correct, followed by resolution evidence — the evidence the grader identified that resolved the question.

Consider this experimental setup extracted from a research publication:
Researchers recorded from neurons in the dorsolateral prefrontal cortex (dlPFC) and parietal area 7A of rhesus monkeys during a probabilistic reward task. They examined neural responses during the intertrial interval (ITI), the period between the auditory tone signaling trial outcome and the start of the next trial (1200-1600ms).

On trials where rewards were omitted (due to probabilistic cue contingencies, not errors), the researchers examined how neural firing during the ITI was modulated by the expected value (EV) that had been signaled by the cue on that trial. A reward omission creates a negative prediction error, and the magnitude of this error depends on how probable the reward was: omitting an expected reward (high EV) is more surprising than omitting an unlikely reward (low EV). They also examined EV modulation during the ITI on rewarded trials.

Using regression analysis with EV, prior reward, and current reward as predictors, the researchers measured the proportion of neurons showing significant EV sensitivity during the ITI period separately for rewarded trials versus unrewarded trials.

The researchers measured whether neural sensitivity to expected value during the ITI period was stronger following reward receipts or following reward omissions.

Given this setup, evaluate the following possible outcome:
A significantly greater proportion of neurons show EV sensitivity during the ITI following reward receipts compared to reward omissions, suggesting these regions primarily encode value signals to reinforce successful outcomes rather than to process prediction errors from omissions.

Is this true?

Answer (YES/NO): NO